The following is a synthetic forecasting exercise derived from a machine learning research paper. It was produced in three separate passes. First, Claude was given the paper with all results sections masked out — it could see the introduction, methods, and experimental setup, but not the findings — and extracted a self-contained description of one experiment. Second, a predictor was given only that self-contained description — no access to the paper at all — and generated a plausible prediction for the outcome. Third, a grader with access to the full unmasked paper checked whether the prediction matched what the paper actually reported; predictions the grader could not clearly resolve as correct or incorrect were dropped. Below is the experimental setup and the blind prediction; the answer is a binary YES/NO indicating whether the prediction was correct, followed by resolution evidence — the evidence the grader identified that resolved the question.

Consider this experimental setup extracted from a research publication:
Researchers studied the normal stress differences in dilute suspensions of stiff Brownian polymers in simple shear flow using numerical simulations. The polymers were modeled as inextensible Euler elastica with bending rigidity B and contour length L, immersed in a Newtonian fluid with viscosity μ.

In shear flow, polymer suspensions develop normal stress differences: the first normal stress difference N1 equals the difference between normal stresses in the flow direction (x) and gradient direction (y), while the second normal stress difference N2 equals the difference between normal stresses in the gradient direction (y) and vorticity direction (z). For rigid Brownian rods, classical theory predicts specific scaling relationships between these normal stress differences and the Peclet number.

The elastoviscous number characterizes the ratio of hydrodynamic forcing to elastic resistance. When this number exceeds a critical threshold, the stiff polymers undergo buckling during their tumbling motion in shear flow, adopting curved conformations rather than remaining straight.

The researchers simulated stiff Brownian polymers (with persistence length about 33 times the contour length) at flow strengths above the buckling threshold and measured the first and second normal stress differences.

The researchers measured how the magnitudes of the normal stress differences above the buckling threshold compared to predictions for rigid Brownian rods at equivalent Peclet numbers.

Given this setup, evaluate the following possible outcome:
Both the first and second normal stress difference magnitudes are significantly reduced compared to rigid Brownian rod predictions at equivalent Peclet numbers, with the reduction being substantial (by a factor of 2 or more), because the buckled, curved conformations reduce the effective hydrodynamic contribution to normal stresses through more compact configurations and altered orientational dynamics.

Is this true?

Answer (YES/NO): NO